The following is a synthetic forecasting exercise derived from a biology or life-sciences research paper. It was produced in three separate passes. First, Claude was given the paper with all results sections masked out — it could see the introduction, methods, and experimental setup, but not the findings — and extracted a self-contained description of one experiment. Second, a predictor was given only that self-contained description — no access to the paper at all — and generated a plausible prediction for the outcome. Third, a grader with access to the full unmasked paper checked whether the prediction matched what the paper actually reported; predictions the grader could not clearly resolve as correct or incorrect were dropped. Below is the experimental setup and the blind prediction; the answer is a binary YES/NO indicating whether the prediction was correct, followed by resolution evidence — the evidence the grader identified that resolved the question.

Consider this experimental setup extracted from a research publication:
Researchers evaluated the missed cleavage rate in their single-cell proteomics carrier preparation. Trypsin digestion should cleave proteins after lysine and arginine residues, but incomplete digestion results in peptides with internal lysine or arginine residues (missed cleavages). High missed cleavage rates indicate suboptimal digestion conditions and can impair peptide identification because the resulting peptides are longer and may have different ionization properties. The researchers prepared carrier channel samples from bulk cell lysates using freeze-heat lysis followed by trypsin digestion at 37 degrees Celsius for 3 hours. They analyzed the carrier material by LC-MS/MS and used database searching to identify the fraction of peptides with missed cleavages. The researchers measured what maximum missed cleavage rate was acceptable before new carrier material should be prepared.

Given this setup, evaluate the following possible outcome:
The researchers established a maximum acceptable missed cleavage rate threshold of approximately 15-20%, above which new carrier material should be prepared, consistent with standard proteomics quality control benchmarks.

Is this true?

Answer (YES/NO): NO